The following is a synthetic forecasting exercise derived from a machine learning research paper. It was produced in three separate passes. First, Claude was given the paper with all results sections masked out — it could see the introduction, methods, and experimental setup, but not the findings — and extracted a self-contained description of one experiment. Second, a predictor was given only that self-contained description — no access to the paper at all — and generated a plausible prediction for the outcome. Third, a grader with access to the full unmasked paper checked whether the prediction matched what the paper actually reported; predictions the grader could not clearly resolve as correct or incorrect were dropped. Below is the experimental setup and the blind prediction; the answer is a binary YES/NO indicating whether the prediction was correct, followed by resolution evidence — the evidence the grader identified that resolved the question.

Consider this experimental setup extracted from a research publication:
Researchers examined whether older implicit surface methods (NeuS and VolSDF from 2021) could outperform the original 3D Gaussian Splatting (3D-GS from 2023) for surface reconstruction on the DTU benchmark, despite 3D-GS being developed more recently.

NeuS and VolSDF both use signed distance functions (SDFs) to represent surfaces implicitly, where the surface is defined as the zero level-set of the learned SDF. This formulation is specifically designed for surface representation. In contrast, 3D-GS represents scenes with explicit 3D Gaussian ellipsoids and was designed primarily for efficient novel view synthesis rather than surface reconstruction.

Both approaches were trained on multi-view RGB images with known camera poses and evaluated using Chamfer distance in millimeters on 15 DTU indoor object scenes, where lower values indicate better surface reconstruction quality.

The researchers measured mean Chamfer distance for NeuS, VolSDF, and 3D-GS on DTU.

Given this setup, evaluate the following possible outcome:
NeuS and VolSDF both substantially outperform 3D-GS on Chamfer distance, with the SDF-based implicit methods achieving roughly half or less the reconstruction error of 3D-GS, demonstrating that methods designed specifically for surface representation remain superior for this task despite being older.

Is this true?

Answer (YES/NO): YES